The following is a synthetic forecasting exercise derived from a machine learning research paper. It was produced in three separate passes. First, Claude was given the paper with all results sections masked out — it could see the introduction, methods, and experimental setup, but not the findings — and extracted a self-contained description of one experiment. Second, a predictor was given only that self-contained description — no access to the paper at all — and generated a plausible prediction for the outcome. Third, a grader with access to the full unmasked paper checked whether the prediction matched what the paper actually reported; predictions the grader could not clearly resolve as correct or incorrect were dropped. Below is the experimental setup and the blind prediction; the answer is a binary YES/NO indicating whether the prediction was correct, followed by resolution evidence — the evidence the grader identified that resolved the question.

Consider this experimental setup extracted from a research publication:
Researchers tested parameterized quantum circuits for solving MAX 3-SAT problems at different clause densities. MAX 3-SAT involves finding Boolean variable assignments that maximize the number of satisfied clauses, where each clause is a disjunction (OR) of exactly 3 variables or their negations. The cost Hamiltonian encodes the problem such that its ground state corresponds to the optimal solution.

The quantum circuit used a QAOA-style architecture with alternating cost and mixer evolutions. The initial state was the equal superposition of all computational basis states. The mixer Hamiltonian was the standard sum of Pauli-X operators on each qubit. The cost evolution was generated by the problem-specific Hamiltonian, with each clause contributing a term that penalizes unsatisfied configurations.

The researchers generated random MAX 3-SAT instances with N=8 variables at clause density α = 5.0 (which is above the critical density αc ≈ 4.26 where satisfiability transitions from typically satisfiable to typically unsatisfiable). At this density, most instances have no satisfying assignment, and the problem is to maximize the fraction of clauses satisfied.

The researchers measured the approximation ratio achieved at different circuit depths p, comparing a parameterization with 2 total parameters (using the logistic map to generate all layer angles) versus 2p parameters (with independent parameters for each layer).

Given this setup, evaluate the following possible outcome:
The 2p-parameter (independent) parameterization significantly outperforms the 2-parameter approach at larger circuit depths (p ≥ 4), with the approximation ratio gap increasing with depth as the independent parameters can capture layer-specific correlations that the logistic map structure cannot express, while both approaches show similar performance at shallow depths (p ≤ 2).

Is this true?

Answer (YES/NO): NO